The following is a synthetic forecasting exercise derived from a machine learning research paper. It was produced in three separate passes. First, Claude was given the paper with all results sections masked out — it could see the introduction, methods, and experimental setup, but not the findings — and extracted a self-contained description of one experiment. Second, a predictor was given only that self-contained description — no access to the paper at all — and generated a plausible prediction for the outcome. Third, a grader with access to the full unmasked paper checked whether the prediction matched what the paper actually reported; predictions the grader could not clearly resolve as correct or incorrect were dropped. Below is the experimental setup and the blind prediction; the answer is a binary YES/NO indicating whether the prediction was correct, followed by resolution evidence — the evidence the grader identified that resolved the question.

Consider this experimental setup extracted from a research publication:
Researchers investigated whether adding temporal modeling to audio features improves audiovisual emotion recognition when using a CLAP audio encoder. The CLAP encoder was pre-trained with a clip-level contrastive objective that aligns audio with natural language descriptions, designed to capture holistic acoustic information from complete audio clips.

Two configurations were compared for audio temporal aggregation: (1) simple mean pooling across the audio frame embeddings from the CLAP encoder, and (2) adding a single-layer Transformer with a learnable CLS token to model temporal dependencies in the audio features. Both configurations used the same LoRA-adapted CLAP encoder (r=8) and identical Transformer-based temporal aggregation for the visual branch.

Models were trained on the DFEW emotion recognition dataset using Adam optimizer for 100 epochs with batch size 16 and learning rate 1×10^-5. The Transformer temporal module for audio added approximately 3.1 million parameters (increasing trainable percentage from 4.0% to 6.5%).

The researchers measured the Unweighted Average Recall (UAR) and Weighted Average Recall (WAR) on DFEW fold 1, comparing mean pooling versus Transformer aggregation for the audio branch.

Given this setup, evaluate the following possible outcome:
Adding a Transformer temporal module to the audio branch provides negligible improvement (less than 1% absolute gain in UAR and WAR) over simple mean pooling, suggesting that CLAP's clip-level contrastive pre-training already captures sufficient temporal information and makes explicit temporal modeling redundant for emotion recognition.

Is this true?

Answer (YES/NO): NO